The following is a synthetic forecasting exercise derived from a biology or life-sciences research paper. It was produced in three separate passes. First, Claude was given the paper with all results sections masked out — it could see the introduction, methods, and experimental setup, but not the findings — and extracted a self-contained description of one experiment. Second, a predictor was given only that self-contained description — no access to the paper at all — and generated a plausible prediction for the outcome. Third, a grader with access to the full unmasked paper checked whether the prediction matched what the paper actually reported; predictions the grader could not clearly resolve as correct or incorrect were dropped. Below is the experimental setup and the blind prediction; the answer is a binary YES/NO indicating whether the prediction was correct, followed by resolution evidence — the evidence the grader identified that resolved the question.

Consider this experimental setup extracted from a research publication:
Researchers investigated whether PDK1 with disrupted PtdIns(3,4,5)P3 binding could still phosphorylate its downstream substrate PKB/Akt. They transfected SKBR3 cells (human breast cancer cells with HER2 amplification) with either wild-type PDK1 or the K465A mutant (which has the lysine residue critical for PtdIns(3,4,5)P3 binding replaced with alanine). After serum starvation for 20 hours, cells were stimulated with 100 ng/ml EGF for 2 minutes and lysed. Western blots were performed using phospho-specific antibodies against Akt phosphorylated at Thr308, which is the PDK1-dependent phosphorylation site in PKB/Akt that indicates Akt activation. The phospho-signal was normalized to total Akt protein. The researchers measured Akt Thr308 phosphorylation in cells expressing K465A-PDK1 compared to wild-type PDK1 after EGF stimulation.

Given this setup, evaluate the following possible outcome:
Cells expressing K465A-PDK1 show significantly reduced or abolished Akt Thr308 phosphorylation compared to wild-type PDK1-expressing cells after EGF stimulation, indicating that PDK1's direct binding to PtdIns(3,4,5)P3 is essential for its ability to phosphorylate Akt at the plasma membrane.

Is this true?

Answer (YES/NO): NO